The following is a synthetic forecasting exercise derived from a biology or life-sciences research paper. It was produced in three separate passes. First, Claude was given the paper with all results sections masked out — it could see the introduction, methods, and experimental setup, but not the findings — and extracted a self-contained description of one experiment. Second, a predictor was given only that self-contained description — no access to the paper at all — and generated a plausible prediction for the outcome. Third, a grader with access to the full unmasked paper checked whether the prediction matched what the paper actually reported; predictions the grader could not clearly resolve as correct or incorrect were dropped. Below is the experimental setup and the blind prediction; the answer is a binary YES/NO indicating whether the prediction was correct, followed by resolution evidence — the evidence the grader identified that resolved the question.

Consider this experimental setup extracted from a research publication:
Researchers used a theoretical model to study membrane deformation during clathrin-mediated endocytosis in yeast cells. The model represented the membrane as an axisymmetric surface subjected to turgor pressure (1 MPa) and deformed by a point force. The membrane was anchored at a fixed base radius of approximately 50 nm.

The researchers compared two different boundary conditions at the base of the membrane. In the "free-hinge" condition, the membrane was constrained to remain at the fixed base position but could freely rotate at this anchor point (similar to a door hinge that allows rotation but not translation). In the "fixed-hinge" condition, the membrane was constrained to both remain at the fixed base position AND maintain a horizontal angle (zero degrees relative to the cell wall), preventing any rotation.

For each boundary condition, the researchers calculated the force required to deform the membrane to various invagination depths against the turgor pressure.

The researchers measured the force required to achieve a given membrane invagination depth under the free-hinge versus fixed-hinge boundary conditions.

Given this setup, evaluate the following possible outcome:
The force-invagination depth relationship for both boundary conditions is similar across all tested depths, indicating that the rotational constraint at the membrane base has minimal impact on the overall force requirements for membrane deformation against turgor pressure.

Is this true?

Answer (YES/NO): NO